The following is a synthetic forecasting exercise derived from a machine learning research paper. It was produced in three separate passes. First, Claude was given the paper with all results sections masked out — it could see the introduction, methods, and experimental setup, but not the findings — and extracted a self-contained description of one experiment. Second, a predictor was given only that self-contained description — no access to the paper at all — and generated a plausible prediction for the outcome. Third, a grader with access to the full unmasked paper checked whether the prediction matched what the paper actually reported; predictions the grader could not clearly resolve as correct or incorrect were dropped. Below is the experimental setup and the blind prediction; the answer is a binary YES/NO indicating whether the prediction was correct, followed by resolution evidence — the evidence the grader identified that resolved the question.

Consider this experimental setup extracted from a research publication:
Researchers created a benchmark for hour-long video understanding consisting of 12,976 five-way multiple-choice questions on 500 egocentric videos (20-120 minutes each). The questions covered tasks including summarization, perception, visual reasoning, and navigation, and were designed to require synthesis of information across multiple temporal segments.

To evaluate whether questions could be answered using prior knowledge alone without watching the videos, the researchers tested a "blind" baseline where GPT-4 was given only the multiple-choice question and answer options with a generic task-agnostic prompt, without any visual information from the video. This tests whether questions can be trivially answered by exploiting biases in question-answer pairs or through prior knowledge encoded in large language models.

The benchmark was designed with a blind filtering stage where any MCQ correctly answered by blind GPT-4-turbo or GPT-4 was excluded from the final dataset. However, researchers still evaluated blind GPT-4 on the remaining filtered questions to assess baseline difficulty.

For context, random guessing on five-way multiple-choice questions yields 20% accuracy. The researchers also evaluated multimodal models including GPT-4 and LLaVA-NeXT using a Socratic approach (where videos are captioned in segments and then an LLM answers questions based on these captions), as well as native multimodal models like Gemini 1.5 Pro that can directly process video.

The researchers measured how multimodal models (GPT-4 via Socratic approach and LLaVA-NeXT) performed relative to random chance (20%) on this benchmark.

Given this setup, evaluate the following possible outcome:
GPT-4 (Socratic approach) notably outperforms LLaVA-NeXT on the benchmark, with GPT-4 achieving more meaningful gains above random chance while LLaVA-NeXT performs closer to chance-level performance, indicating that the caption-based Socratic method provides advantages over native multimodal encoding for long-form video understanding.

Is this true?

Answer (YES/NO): NO